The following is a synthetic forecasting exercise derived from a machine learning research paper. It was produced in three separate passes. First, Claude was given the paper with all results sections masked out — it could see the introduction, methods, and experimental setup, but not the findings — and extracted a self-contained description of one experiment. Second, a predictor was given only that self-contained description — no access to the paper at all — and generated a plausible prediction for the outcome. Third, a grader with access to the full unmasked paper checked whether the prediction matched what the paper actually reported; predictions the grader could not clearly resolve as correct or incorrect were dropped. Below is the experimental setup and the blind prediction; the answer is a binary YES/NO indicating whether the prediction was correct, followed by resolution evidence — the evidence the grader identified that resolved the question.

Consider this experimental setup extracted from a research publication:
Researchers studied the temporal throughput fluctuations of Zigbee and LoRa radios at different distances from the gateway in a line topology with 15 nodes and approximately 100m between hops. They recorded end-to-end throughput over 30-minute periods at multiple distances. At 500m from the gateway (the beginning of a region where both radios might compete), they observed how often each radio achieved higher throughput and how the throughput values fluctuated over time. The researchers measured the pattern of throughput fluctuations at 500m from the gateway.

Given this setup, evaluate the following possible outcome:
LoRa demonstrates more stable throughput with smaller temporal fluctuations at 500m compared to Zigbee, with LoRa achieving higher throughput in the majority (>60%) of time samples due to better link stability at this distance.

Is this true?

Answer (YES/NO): NO